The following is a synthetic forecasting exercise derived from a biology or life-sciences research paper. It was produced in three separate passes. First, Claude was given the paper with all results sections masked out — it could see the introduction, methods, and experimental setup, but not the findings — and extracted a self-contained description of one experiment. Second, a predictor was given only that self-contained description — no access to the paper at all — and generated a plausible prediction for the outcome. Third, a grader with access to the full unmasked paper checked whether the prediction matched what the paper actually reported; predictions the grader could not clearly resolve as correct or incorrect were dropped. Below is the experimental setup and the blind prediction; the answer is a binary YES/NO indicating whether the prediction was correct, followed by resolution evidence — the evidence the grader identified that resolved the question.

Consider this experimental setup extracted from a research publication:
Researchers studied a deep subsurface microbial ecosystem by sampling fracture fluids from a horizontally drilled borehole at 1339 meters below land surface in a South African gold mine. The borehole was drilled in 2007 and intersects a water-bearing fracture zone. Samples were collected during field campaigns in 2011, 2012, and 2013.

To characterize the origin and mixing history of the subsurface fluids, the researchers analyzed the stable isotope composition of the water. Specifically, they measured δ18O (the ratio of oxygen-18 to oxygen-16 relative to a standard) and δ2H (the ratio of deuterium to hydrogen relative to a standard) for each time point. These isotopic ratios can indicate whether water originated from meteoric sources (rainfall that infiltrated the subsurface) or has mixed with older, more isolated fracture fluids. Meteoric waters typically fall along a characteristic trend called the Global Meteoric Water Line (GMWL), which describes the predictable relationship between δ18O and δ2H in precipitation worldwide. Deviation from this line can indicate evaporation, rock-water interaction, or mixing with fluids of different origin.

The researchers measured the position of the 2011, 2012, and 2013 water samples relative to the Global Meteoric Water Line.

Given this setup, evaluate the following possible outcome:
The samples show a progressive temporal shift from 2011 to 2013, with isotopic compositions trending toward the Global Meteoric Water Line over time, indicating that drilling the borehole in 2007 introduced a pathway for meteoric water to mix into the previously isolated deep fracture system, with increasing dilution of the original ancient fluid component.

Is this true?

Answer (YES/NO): NO